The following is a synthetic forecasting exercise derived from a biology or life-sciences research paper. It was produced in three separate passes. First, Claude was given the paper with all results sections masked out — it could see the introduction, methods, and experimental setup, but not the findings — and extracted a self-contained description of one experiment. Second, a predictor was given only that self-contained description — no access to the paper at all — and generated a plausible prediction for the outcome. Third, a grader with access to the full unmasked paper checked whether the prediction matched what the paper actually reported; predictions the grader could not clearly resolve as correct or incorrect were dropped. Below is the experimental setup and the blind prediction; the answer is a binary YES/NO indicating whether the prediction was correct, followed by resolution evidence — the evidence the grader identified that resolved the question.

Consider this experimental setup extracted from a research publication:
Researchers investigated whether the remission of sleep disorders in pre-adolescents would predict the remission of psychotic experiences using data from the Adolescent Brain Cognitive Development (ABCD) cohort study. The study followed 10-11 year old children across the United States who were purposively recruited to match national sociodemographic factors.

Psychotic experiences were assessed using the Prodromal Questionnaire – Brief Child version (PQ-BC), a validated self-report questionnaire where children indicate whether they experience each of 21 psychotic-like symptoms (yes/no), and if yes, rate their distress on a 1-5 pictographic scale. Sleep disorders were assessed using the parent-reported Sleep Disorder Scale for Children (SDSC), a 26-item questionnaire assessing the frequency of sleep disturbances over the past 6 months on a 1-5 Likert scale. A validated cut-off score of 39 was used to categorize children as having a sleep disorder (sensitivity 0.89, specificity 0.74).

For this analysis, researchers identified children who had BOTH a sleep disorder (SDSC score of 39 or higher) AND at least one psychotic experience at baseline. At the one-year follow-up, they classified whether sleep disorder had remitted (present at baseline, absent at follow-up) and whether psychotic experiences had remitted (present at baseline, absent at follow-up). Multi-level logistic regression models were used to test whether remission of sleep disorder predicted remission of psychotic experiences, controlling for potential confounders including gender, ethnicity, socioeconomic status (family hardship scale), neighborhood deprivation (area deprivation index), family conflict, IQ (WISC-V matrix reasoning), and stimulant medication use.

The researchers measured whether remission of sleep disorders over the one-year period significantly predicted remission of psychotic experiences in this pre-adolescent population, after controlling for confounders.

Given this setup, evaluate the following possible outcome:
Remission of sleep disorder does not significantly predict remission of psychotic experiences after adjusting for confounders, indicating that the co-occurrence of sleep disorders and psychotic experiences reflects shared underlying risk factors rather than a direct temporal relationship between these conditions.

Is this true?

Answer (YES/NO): NO